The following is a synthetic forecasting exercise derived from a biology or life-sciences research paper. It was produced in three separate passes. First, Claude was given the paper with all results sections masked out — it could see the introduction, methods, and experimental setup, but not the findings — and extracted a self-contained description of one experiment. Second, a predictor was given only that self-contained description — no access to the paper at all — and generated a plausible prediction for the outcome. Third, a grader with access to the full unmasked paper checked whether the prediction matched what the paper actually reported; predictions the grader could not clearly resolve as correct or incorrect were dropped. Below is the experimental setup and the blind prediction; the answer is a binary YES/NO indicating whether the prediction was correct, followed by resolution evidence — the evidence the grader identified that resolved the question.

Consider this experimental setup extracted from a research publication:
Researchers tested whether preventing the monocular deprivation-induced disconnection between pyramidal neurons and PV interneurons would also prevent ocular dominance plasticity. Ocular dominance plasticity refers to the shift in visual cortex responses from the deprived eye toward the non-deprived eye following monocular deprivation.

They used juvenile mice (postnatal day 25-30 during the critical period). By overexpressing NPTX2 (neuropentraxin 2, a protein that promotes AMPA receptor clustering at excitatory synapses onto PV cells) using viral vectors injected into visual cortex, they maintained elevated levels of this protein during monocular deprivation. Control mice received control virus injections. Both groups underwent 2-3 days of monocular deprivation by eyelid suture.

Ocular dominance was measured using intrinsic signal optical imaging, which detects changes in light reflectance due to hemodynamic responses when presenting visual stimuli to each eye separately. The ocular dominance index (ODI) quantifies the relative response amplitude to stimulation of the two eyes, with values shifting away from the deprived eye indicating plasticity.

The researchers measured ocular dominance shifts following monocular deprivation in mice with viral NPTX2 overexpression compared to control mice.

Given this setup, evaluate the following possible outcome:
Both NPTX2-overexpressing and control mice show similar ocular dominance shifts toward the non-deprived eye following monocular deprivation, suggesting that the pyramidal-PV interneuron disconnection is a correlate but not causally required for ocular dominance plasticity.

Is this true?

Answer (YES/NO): NO